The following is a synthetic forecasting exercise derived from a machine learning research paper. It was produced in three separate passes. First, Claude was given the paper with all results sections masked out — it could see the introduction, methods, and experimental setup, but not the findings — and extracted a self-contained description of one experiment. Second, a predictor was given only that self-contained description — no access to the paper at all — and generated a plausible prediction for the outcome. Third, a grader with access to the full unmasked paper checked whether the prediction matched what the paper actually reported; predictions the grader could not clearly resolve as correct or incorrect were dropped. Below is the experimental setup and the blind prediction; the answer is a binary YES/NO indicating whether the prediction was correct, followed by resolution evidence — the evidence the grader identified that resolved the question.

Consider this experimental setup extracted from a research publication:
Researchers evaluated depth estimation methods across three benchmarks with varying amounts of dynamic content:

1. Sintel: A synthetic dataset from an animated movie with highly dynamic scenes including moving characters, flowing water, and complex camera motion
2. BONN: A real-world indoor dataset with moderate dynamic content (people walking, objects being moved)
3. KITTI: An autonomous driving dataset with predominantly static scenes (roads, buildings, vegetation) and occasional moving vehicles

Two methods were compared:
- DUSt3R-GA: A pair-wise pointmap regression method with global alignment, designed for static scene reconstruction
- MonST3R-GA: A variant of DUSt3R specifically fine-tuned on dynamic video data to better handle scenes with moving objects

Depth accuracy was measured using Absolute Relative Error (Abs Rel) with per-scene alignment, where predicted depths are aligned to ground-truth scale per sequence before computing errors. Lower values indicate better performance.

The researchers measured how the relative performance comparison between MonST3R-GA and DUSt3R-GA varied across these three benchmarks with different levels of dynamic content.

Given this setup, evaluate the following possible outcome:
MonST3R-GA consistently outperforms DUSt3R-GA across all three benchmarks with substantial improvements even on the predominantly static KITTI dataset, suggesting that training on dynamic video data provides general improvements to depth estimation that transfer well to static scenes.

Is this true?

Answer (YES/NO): NO